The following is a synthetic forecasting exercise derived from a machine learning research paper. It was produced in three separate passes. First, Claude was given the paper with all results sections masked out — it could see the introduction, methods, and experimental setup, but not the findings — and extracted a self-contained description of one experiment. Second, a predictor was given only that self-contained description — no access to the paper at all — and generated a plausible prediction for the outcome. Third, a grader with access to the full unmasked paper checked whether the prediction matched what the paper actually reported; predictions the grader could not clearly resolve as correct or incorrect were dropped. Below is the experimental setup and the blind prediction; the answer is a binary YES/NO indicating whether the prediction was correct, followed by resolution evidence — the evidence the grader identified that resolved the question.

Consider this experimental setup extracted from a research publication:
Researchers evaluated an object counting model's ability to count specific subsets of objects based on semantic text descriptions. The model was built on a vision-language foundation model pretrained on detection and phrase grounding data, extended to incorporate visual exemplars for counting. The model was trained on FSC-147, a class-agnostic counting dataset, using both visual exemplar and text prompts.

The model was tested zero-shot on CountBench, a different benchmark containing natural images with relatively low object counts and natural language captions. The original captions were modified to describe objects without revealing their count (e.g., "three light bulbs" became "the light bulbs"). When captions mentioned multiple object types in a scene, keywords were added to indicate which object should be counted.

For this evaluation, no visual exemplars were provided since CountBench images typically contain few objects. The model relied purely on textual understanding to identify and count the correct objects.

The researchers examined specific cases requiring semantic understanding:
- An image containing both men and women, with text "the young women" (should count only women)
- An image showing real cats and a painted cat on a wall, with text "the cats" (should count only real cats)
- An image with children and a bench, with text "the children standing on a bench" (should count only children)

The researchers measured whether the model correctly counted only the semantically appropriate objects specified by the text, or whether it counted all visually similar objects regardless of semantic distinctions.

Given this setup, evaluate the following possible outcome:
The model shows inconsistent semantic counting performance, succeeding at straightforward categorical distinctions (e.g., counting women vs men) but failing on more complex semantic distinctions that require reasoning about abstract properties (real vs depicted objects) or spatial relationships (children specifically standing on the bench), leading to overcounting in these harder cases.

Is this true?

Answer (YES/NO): NO